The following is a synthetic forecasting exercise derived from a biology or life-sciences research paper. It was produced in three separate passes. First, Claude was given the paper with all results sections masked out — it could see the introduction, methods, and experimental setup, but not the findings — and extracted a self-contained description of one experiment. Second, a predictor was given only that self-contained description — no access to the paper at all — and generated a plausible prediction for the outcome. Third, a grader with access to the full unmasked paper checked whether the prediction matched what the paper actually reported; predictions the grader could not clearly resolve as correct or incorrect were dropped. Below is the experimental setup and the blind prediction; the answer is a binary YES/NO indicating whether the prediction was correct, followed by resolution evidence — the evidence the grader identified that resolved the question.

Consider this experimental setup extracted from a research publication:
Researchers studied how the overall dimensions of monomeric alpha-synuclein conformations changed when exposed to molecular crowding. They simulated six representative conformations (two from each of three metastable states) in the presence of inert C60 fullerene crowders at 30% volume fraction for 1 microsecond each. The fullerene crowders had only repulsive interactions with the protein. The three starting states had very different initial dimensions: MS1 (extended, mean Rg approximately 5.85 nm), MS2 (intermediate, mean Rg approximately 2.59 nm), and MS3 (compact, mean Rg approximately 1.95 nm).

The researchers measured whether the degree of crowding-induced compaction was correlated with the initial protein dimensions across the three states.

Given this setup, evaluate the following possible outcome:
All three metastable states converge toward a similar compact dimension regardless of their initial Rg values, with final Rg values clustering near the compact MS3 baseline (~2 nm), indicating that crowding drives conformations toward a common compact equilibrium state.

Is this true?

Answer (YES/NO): NO